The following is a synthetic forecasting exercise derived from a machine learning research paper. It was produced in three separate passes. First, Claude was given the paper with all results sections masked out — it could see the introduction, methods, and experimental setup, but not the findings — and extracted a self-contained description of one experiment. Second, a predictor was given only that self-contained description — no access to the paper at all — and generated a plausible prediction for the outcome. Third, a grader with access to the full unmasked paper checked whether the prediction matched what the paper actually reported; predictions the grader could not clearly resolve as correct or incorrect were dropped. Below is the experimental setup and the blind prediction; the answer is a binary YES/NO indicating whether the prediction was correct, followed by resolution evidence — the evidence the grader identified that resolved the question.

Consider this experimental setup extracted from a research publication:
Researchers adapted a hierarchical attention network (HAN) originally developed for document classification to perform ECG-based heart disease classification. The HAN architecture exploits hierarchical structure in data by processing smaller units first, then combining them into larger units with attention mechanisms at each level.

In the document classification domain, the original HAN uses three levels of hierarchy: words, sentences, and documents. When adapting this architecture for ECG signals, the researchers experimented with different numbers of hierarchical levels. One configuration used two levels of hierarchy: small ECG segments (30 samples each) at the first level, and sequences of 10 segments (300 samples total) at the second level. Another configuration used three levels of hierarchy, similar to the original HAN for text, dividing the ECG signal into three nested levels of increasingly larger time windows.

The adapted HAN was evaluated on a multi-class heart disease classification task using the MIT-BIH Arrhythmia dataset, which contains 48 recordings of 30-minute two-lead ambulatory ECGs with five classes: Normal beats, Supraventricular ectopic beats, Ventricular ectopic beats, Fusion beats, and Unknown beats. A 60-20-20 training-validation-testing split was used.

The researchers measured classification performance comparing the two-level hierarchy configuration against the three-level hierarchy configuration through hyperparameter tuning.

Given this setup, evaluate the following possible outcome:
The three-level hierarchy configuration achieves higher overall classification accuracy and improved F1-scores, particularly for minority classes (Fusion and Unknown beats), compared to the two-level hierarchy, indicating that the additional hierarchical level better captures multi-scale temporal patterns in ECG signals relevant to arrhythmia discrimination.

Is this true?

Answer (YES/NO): NO